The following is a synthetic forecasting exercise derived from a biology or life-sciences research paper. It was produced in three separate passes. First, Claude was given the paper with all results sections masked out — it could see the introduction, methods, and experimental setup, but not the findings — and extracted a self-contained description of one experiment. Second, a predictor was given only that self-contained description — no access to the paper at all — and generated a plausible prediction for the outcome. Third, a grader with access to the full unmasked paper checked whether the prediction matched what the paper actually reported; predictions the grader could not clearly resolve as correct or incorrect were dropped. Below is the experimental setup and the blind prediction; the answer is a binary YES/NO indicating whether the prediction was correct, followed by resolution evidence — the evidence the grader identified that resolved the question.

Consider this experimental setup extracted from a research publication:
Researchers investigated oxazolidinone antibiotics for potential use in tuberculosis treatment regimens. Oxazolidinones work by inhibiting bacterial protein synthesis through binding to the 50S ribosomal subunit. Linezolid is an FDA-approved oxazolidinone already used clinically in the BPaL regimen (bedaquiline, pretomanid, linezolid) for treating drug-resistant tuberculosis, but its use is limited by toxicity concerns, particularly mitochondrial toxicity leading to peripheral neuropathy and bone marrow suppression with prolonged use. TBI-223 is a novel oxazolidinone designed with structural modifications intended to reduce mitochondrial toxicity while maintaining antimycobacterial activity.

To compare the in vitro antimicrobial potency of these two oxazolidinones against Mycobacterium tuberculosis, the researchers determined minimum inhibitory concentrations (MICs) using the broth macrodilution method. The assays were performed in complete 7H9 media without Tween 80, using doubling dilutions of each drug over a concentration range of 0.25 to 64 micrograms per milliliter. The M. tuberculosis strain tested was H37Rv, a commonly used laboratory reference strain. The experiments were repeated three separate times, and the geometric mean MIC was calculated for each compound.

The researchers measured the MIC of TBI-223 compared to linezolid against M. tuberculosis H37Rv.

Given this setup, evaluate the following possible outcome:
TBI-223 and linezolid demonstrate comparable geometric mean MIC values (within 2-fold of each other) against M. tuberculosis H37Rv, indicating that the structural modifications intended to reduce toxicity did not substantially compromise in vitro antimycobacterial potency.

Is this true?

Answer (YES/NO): NO